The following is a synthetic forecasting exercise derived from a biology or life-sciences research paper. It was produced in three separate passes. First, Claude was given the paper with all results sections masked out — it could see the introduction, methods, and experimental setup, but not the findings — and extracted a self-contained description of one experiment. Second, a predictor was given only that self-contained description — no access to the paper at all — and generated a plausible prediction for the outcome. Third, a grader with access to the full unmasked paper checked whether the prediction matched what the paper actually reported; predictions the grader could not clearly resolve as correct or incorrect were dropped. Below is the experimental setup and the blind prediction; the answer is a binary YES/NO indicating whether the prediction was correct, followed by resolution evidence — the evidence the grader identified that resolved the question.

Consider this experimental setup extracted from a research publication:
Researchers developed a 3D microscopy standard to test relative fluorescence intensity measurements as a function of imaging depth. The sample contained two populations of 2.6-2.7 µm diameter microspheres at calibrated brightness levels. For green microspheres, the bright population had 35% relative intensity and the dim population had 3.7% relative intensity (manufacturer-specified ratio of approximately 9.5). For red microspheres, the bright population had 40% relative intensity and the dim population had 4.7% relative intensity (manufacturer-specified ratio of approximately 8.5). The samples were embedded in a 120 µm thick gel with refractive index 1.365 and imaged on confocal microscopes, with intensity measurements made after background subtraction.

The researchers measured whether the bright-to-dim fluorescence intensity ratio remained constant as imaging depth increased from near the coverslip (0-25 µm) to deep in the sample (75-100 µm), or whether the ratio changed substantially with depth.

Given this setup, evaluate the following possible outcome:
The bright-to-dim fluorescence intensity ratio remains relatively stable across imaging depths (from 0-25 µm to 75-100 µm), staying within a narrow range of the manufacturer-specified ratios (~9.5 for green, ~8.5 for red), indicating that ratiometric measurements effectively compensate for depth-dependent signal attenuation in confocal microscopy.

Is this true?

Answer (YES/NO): NO